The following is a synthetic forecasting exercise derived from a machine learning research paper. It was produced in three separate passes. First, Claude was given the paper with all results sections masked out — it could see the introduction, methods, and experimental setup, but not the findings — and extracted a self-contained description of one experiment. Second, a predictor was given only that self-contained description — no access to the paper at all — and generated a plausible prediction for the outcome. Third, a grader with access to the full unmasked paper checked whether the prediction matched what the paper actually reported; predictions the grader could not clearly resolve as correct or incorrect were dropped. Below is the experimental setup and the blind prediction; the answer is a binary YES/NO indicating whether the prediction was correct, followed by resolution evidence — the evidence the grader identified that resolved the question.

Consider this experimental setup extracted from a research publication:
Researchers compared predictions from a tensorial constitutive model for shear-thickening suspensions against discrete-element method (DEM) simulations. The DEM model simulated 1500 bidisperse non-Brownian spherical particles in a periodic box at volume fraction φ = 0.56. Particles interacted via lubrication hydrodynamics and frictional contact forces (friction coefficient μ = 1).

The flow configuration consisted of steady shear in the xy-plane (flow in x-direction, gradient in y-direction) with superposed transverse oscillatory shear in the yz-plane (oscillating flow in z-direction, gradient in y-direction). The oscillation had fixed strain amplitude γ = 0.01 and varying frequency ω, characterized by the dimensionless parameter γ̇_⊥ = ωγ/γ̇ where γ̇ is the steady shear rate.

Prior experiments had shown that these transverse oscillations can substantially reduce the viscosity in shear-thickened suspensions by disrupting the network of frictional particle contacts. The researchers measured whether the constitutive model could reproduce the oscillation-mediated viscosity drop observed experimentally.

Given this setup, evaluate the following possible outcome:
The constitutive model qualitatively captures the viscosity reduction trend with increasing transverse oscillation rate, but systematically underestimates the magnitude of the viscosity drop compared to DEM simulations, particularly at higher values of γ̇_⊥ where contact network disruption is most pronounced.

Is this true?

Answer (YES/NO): NO